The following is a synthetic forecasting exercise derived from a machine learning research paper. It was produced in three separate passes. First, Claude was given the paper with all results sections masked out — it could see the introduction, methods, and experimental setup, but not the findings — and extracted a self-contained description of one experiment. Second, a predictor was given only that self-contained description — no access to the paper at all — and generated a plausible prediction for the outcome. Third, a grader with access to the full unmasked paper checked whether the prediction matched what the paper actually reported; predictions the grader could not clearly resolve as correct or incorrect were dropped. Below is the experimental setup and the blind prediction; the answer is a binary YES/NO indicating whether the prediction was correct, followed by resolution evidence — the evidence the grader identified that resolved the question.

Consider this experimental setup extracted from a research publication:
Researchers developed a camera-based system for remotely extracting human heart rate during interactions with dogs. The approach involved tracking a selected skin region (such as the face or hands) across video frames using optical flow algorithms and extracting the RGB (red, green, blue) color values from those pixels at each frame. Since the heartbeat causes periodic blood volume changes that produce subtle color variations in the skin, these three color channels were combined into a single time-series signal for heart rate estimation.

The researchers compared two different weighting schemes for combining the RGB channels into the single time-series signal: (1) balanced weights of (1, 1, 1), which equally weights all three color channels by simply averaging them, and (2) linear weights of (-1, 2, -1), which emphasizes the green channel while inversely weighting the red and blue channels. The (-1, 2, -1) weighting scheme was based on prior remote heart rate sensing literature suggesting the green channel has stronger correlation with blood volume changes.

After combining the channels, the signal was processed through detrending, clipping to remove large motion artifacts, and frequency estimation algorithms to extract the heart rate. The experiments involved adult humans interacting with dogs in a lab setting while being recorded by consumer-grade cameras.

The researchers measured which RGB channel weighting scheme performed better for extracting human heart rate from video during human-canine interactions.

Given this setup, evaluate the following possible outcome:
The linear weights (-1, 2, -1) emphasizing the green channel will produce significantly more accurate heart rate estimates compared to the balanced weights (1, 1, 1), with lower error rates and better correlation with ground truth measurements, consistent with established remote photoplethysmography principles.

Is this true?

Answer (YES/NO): NO